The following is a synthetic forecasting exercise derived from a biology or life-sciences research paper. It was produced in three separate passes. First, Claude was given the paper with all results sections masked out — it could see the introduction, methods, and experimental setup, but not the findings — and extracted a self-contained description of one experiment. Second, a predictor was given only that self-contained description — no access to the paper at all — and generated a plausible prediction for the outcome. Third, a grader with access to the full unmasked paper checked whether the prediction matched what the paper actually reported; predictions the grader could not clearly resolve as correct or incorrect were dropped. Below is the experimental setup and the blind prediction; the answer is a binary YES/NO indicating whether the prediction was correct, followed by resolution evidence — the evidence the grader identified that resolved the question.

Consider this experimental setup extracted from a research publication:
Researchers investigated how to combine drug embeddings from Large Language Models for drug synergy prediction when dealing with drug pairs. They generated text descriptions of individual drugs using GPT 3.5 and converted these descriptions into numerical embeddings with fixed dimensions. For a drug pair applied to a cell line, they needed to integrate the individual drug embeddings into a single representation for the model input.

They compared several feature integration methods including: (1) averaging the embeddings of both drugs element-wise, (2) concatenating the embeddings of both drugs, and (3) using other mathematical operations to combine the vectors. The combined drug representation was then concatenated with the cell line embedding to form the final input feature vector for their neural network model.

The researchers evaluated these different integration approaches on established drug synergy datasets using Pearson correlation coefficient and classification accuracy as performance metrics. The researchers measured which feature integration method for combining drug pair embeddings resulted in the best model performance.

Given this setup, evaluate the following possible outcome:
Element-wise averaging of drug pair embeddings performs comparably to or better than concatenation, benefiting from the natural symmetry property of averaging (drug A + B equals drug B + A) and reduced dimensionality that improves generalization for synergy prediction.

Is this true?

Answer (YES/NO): YES